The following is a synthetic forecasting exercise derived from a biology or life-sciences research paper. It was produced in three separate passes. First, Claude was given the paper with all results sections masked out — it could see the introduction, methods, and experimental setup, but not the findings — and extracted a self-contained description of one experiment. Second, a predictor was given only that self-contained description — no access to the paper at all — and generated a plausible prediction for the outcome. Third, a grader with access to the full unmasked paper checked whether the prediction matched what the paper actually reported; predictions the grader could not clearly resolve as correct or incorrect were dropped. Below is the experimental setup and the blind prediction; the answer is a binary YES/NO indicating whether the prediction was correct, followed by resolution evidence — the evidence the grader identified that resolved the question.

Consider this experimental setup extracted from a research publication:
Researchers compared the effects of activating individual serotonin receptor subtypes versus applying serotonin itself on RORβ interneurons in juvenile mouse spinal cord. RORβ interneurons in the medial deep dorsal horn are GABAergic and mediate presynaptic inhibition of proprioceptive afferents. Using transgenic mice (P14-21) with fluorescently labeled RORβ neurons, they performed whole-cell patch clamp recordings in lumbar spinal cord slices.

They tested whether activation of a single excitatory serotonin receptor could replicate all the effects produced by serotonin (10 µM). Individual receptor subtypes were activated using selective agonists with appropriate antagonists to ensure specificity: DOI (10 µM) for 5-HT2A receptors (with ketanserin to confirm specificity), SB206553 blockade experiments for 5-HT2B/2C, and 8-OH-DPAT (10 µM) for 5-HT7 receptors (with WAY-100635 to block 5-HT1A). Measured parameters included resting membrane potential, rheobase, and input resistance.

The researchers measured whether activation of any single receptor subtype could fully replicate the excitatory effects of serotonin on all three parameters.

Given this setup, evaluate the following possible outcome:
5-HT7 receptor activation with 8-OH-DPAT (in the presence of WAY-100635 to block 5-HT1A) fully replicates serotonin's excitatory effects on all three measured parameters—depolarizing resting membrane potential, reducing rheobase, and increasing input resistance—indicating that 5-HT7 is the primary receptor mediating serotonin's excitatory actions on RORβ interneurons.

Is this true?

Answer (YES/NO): NO